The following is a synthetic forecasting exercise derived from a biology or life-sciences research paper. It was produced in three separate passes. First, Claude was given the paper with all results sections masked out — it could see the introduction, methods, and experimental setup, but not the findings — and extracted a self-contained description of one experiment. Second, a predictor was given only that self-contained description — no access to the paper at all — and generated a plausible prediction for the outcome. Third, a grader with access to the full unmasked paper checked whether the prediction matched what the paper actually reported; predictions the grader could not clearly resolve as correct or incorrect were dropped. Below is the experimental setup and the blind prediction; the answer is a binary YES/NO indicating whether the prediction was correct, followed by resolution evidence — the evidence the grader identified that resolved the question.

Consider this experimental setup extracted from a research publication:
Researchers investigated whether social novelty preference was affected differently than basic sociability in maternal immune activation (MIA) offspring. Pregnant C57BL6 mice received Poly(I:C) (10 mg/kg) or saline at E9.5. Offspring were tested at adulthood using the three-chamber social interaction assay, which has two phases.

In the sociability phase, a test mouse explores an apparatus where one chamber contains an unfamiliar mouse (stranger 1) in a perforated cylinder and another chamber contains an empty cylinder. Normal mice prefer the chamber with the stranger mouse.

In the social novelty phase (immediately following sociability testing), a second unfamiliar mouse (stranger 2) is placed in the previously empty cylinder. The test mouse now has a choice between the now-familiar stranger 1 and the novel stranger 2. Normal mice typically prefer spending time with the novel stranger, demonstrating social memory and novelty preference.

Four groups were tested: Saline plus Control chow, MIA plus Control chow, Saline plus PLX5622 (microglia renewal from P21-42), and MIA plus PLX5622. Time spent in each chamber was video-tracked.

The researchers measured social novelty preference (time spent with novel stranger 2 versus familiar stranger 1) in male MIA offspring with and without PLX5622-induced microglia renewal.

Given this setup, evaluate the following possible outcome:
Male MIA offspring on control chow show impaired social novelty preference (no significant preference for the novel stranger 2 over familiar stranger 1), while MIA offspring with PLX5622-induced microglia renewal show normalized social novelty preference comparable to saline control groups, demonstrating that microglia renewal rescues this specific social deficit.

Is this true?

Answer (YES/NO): NO